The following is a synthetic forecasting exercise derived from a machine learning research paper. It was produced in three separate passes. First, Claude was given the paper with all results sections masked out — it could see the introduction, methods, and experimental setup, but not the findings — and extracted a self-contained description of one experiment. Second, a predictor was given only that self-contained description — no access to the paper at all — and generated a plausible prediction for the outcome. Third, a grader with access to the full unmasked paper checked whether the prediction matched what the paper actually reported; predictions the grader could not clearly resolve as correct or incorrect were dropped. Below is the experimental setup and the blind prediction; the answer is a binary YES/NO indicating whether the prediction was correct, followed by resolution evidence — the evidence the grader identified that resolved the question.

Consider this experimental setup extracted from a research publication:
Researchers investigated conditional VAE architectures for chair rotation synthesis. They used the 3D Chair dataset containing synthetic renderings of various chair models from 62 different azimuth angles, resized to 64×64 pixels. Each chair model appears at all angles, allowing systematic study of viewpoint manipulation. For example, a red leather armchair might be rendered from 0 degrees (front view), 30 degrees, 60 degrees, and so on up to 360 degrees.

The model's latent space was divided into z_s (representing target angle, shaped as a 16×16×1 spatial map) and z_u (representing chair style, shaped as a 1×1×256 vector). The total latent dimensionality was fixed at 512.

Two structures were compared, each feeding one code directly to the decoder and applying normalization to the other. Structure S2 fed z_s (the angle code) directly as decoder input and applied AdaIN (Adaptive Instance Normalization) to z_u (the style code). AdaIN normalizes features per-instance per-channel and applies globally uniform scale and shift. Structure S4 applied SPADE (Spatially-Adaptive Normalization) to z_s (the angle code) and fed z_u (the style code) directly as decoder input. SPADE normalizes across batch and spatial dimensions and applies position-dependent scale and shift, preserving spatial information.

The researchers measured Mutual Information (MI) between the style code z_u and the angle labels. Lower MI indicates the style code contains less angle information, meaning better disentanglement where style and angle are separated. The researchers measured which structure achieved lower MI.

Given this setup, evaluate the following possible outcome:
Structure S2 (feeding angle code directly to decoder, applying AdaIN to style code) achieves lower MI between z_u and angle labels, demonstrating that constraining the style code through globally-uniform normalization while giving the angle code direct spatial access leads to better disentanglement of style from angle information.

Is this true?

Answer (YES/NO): YES